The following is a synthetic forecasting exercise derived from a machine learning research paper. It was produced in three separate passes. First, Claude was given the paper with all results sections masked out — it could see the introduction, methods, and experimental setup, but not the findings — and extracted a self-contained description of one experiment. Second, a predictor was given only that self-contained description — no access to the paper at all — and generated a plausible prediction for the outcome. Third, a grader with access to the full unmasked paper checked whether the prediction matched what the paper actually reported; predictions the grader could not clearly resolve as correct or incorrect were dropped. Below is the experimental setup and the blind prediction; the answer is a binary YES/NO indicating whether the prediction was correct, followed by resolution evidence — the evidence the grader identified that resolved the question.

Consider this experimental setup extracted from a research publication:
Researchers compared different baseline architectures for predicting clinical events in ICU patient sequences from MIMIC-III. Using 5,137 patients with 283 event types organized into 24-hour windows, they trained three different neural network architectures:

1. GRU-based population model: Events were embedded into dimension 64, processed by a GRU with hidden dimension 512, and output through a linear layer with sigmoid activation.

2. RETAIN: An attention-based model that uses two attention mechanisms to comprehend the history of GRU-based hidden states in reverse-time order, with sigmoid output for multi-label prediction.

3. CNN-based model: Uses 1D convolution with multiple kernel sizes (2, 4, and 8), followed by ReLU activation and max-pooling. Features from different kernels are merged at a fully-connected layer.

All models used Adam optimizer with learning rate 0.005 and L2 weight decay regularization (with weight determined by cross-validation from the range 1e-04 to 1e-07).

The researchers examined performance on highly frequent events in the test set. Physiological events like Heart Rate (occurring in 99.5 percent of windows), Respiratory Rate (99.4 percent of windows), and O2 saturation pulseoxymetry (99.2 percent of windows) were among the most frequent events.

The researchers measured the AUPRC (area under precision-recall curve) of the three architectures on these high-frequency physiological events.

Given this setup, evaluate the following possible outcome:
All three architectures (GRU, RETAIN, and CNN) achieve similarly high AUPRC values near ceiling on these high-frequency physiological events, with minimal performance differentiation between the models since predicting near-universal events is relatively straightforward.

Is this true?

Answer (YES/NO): YES